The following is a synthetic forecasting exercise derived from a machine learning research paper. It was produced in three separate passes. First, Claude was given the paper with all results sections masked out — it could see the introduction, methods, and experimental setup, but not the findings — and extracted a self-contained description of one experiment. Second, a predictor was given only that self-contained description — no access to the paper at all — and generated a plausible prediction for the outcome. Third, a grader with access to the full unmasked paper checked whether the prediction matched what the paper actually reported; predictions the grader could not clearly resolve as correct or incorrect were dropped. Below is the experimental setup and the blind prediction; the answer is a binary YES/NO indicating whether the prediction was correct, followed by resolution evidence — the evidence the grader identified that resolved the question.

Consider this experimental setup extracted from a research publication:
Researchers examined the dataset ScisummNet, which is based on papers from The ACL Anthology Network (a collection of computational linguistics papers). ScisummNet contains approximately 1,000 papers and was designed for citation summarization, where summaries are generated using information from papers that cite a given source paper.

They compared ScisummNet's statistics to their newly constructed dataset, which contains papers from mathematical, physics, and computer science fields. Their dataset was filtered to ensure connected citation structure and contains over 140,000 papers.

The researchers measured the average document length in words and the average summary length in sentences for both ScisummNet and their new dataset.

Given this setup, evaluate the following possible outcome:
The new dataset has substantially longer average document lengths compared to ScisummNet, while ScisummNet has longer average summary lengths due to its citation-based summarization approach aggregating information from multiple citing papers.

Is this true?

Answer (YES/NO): YES